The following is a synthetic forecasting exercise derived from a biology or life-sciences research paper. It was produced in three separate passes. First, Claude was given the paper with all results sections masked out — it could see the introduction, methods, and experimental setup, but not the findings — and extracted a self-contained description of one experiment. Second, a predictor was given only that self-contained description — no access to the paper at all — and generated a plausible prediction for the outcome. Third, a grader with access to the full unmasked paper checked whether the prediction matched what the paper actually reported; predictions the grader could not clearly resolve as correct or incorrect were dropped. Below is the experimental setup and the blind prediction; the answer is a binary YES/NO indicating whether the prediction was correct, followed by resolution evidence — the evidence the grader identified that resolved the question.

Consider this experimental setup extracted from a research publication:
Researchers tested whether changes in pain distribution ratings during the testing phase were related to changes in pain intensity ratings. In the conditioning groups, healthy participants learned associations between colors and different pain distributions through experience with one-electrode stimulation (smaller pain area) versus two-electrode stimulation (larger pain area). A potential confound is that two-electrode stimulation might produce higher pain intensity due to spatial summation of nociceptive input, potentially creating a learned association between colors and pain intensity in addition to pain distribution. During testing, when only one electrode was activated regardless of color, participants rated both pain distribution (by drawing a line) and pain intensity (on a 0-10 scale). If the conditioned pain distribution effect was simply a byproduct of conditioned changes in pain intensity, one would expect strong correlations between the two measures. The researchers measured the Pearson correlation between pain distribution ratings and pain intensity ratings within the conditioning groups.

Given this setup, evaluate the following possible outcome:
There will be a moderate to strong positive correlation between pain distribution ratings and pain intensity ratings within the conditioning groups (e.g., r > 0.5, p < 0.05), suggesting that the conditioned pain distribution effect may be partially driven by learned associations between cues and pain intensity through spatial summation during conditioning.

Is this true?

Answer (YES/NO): NO